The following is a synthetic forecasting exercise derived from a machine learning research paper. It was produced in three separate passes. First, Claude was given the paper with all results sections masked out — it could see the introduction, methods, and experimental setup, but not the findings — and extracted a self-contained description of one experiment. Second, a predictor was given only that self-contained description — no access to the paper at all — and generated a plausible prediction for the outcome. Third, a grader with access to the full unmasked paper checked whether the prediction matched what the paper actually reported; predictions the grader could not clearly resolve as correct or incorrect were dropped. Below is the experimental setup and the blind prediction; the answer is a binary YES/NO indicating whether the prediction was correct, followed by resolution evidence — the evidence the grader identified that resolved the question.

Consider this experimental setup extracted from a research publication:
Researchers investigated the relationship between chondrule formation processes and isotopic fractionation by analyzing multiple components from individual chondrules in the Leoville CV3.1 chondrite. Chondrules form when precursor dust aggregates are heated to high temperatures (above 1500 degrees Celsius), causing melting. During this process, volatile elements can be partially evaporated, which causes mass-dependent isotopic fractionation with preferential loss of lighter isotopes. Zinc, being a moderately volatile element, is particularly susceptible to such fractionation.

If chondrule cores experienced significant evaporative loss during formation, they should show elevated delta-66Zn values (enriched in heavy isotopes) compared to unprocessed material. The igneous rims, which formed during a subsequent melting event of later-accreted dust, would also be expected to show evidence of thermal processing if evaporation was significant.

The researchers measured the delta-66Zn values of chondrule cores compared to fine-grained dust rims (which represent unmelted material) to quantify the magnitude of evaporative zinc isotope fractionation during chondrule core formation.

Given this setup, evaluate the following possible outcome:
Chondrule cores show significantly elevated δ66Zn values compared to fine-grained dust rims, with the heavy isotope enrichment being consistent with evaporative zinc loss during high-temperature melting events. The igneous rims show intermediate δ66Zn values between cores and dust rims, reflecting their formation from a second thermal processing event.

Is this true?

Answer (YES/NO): NO